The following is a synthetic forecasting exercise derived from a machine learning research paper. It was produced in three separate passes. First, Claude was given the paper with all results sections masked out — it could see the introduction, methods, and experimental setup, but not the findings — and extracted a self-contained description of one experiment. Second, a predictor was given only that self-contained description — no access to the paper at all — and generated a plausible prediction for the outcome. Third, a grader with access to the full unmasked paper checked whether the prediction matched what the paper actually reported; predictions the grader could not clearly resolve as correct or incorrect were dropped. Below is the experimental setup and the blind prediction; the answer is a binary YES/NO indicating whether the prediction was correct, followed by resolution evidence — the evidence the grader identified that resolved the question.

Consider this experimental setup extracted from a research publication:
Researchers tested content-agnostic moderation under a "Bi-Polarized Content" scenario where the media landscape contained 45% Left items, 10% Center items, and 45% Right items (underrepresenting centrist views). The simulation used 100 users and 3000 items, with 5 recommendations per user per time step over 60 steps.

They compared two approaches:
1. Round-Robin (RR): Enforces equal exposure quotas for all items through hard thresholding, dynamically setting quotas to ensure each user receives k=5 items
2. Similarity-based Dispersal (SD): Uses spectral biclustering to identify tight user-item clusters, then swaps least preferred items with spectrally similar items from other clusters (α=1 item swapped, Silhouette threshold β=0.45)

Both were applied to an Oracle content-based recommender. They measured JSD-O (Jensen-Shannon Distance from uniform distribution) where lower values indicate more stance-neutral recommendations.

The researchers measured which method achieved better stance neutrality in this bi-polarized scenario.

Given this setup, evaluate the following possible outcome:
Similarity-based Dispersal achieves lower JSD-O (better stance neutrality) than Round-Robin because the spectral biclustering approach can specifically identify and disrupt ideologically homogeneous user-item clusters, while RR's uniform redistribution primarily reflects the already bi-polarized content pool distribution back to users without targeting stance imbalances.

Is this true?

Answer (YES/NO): YES